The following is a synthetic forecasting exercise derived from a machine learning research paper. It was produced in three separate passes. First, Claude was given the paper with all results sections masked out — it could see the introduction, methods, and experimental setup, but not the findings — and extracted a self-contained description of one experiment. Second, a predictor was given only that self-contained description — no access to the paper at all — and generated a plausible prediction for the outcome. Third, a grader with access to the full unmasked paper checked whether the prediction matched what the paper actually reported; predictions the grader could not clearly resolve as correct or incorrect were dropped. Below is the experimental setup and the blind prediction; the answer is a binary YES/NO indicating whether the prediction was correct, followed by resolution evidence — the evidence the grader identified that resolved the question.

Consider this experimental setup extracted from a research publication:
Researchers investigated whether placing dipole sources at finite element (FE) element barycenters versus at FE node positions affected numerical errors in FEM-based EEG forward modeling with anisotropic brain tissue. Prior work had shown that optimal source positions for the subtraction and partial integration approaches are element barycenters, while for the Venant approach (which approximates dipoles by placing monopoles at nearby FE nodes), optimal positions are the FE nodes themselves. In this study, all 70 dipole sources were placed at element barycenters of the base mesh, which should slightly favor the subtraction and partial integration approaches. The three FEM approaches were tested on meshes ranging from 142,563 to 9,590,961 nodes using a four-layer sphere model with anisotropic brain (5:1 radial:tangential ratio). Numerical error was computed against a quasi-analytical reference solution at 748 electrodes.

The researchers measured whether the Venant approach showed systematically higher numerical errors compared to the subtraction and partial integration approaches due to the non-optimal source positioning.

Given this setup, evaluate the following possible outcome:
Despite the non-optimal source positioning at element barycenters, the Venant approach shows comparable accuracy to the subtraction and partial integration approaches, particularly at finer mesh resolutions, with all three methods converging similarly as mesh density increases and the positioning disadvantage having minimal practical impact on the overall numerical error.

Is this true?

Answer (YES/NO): NO